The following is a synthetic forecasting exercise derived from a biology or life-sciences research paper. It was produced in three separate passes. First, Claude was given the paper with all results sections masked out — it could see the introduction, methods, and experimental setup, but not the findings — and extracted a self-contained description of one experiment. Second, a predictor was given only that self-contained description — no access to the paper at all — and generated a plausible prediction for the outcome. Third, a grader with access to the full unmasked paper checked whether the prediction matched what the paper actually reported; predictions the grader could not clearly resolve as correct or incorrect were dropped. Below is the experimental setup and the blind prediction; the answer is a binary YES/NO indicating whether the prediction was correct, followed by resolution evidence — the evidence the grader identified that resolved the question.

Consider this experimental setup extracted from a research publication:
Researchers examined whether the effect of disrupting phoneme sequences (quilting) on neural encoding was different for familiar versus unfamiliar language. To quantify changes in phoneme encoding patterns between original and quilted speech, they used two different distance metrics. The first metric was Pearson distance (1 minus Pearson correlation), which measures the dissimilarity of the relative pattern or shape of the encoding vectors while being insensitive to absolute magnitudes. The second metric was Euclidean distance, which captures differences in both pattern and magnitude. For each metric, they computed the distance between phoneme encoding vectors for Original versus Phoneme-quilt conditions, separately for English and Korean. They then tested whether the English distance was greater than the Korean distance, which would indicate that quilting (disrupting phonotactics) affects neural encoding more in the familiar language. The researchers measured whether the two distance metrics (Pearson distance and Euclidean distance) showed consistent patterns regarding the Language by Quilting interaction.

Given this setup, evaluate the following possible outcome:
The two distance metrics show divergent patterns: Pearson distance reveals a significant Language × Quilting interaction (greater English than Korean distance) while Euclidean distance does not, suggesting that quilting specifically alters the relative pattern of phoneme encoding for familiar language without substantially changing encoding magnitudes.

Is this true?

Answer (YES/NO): NO